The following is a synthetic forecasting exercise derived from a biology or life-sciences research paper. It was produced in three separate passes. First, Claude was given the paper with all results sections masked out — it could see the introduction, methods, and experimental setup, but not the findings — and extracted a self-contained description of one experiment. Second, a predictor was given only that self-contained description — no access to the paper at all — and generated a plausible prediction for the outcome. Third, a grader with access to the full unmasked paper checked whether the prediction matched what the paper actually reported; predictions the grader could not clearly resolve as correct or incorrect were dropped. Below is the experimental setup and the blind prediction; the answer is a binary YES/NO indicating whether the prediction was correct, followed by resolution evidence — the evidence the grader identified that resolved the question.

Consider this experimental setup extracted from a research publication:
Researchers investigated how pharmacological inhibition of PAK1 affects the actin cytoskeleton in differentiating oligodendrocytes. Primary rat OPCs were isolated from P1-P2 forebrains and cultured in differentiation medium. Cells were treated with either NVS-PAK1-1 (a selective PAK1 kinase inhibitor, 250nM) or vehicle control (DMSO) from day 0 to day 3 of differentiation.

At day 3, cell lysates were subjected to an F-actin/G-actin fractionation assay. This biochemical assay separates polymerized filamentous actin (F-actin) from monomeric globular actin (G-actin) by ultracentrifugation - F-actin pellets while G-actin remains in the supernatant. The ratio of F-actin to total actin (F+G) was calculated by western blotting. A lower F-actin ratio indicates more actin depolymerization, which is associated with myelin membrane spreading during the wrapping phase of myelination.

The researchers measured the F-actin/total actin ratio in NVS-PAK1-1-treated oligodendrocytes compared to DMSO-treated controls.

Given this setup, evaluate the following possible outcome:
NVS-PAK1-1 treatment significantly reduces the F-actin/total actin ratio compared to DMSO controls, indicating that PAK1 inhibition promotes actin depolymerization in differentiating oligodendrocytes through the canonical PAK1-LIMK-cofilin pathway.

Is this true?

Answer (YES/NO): YES